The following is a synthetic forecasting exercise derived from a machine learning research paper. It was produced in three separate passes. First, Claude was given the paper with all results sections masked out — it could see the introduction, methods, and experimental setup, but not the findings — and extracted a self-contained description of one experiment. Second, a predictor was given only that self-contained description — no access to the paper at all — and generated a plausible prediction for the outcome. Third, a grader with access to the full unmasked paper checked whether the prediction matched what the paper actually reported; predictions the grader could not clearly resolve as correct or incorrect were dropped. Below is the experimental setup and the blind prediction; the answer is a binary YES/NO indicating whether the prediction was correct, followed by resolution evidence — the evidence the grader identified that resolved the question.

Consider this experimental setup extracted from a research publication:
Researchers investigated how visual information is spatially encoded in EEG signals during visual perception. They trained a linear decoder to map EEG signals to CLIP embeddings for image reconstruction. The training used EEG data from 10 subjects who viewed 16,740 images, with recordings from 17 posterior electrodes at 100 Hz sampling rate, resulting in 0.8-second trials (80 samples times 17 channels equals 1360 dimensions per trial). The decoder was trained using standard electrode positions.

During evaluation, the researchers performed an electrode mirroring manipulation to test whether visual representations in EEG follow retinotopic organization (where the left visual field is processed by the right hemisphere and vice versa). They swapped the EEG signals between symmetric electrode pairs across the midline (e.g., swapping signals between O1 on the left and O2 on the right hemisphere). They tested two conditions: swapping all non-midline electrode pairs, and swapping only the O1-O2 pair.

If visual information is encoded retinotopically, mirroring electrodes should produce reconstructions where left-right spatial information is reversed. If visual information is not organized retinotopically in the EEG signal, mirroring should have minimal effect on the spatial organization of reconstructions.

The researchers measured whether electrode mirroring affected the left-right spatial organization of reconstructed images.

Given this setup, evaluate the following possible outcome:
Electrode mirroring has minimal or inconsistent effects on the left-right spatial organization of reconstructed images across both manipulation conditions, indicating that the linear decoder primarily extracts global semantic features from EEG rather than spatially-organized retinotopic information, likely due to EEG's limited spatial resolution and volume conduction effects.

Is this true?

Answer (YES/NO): NO